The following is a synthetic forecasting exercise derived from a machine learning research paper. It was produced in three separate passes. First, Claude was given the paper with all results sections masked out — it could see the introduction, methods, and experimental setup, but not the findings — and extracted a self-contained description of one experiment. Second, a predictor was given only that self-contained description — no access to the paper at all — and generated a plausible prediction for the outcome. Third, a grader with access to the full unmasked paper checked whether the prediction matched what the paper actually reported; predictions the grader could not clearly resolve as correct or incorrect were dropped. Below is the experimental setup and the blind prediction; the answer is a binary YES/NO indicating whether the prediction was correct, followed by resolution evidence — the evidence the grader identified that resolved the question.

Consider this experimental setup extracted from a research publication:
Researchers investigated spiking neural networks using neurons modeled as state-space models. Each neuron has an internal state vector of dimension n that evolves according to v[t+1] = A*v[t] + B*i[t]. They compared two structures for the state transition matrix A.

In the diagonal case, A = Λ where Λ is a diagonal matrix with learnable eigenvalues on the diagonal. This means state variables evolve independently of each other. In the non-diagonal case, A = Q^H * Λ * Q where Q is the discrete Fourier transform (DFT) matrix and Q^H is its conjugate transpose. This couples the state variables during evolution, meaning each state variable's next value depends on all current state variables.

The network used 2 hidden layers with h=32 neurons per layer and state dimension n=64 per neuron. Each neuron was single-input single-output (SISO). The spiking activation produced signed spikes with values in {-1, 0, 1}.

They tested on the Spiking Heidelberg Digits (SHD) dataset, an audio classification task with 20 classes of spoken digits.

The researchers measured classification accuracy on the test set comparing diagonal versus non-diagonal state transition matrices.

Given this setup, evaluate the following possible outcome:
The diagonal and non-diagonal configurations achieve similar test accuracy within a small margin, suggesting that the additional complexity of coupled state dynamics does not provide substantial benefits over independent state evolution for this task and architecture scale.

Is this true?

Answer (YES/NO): YES